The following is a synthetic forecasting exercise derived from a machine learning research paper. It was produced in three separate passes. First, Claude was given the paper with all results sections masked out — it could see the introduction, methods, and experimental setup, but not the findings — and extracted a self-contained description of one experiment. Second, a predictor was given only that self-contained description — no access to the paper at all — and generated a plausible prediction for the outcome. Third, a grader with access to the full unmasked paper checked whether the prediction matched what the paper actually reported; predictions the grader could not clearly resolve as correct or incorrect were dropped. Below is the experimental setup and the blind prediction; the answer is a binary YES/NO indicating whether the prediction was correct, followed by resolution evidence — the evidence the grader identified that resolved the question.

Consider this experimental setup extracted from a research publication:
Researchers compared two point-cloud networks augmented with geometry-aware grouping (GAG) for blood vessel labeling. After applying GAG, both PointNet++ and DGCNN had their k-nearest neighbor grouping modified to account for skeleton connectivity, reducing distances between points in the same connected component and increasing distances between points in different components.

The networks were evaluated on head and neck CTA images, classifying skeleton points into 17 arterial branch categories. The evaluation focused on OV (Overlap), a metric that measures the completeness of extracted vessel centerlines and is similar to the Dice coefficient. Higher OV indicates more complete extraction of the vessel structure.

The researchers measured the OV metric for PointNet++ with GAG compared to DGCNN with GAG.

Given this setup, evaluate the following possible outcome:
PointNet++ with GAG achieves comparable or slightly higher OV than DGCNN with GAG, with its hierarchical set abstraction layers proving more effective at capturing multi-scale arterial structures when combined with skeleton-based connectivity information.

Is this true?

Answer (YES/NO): YES